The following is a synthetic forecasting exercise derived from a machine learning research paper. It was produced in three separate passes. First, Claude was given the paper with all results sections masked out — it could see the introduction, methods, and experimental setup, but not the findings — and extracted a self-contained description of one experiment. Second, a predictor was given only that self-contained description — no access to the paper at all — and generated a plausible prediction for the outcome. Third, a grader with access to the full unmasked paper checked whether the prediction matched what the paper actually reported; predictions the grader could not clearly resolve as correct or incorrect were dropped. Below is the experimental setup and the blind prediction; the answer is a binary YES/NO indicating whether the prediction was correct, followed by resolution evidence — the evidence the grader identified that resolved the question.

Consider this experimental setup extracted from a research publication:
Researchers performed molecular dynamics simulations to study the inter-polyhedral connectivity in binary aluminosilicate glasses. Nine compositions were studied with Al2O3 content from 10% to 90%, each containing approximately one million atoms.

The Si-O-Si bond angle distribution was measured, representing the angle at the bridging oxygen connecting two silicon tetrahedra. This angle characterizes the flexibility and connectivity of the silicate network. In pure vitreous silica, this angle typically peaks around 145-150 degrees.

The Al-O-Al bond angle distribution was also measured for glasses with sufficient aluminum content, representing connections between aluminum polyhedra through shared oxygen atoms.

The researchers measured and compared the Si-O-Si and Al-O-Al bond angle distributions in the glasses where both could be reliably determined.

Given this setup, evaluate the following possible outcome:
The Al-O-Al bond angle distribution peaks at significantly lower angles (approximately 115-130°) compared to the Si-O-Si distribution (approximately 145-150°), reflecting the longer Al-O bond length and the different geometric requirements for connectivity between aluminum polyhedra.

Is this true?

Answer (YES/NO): NO